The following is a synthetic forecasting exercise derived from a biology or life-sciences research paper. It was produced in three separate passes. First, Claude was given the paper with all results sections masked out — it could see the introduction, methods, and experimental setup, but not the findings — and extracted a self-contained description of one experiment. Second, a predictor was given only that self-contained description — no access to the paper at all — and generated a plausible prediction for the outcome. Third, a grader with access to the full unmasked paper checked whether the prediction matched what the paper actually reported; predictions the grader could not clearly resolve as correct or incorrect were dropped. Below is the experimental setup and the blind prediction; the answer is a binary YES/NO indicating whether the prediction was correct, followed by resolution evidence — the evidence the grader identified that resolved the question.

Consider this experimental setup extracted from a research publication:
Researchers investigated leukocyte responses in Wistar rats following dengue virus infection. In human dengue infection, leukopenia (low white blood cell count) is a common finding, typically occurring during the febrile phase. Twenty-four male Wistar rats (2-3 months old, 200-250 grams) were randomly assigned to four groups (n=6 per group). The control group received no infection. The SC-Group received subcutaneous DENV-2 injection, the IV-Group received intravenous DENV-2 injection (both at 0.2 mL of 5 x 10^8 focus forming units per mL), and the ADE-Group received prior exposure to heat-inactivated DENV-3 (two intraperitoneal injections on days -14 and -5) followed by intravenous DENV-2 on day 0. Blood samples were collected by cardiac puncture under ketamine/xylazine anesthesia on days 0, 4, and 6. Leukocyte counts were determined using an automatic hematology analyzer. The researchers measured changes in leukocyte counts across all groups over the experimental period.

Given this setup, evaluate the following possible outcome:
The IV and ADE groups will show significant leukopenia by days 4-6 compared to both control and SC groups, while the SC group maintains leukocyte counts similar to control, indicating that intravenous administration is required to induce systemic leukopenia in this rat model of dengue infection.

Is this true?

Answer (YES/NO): NO